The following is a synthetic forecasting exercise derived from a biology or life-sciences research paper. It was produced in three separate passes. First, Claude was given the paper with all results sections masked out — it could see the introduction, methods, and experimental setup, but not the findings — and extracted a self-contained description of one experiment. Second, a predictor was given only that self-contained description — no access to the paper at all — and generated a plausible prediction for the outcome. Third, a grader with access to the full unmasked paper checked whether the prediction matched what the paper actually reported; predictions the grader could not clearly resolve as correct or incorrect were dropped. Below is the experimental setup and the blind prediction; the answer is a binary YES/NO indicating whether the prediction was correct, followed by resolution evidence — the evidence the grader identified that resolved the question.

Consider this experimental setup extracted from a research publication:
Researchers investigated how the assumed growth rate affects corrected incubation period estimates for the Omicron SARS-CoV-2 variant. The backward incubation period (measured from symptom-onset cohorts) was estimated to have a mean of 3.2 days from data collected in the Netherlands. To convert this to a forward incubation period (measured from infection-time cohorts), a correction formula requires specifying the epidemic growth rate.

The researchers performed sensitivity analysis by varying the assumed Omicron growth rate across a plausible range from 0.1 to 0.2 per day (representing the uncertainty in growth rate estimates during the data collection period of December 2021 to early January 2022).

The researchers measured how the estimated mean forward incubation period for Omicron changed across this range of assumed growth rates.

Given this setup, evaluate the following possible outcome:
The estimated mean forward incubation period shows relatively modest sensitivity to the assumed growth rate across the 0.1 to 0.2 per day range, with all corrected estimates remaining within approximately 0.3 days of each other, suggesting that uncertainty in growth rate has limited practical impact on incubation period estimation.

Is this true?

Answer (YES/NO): NO